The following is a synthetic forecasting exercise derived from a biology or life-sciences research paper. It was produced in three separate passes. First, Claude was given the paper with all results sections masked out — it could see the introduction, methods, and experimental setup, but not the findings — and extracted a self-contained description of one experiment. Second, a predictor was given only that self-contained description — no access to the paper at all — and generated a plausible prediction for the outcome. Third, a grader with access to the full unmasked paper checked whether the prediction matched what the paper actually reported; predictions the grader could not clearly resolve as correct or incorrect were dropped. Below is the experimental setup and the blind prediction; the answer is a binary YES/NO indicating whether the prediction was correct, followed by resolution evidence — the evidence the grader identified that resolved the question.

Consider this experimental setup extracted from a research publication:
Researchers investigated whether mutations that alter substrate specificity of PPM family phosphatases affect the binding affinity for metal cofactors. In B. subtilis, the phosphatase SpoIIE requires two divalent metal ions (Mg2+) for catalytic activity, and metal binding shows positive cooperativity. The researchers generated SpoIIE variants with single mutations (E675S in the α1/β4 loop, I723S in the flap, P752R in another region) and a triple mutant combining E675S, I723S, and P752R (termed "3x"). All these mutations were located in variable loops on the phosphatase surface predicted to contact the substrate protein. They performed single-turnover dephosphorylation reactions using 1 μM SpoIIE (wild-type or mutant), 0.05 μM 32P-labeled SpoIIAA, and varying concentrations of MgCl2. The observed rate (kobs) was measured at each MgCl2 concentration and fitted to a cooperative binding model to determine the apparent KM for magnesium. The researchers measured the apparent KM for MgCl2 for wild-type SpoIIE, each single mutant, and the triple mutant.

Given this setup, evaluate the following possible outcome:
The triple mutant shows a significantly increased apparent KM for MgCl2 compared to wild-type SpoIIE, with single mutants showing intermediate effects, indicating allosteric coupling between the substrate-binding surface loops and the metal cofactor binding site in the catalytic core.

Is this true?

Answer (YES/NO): NO